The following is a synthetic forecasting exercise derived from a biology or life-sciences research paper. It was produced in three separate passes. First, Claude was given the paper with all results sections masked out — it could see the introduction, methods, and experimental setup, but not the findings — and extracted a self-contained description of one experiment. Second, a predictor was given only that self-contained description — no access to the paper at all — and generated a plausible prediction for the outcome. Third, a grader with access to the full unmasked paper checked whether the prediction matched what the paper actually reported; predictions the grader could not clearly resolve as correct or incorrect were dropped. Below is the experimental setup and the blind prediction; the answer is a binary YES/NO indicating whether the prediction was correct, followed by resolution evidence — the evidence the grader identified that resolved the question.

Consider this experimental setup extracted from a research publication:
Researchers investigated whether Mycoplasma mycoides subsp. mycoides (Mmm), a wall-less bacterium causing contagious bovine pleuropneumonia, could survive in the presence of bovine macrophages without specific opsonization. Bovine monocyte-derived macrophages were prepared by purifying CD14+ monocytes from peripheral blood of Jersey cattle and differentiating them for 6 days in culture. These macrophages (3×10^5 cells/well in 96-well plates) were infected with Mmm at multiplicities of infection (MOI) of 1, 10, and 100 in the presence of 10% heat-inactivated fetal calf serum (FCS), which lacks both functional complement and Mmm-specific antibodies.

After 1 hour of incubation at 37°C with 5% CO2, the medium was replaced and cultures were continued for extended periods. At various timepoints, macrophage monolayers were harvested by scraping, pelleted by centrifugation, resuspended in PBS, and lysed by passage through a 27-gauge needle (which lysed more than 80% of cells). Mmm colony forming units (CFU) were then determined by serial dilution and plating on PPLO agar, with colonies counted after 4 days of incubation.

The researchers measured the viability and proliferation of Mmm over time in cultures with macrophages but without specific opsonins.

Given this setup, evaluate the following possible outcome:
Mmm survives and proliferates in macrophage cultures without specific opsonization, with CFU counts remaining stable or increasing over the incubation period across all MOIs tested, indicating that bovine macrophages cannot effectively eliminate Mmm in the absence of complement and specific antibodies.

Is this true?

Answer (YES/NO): YES